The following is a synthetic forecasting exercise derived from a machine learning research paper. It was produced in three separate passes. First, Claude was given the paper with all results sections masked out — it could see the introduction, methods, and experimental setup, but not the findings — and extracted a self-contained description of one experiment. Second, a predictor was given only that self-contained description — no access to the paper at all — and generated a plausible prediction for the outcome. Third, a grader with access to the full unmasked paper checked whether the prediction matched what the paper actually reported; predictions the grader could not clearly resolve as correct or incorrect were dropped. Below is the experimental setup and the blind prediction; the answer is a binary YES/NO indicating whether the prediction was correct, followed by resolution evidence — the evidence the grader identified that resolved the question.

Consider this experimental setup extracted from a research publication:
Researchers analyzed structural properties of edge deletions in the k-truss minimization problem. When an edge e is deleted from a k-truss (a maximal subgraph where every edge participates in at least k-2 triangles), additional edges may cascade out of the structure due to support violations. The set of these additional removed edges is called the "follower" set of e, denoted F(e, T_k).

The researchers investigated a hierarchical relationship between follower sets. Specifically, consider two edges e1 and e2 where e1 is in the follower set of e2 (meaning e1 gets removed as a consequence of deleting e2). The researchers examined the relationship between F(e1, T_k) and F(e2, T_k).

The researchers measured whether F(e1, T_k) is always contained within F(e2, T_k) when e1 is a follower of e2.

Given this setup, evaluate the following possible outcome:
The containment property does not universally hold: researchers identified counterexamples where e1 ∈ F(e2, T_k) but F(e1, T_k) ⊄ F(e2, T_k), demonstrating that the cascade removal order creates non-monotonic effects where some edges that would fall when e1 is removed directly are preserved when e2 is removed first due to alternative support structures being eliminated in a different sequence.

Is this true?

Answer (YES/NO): NO